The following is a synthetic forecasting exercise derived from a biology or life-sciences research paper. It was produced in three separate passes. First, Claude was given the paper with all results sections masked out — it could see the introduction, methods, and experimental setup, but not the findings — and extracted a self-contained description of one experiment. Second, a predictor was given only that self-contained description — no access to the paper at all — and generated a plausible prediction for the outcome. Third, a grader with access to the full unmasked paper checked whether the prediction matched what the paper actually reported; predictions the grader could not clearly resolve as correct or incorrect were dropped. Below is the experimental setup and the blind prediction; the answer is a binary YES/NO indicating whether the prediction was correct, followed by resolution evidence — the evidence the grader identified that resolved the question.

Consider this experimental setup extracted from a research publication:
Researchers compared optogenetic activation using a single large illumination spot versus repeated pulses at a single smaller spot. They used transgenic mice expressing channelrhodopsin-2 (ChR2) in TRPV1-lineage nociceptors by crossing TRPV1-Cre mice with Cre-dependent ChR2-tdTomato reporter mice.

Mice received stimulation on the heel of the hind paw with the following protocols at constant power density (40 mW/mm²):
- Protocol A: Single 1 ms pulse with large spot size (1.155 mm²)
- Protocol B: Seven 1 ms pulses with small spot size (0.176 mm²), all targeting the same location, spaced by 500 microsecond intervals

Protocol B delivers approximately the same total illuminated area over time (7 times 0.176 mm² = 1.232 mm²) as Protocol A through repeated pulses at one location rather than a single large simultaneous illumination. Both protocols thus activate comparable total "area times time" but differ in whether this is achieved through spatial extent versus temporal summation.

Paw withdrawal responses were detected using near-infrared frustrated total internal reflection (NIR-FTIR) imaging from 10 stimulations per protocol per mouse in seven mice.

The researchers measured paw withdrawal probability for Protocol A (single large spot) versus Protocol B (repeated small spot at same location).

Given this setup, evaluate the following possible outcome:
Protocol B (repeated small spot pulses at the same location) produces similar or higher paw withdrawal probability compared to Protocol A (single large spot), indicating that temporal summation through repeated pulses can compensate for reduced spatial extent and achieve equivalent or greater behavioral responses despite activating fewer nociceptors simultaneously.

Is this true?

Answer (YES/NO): NO